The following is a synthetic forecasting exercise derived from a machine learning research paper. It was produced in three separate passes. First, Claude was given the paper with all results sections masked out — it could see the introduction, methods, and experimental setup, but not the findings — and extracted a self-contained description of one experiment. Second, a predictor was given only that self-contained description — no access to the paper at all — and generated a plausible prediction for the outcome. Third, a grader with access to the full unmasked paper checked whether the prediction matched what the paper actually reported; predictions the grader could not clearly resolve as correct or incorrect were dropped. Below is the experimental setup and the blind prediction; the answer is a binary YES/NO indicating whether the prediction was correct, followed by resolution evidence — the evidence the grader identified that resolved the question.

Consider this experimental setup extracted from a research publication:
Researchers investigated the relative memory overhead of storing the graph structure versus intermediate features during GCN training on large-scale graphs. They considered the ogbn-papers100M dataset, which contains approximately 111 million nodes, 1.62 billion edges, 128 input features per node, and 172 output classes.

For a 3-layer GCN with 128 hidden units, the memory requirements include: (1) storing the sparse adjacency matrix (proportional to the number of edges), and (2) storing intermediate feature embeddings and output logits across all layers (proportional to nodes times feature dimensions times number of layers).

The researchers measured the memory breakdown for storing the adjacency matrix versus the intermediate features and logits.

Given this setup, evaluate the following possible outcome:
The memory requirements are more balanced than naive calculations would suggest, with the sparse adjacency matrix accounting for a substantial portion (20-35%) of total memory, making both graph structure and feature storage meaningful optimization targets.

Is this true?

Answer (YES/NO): NO